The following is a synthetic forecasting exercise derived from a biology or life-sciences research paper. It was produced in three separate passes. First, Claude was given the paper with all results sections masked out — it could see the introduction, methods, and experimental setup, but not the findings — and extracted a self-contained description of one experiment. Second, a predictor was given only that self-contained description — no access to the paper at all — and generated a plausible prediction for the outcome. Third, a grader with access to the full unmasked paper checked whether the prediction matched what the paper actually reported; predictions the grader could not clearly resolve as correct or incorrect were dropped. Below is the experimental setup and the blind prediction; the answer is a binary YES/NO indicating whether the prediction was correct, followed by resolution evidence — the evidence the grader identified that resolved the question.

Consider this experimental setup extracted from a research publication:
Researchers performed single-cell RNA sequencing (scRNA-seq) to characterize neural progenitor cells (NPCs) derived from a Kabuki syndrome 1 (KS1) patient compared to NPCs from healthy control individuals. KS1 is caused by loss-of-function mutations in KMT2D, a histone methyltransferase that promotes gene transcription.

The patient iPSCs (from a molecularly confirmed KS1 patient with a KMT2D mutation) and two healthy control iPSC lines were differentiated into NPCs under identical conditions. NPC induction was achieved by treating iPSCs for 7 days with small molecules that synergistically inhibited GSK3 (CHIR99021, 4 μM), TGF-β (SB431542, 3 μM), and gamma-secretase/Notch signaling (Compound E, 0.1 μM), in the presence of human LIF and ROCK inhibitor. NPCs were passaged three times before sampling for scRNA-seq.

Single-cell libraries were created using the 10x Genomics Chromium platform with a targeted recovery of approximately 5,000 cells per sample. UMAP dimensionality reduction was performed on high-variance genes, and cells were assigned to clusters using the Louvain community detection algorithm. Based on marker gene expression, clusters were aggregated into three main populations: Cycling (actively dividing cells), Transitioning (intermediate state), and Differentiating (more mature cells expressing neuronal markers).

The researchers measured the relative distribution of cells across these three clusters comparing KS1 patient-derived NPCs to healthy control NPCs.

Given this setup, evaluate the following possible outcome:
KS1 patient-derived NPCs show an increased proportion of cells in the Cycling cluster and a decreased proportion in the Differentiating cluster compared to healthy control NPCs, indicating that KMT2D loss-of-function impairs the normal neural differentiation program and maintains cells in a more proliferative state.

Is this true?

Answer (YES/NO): NO